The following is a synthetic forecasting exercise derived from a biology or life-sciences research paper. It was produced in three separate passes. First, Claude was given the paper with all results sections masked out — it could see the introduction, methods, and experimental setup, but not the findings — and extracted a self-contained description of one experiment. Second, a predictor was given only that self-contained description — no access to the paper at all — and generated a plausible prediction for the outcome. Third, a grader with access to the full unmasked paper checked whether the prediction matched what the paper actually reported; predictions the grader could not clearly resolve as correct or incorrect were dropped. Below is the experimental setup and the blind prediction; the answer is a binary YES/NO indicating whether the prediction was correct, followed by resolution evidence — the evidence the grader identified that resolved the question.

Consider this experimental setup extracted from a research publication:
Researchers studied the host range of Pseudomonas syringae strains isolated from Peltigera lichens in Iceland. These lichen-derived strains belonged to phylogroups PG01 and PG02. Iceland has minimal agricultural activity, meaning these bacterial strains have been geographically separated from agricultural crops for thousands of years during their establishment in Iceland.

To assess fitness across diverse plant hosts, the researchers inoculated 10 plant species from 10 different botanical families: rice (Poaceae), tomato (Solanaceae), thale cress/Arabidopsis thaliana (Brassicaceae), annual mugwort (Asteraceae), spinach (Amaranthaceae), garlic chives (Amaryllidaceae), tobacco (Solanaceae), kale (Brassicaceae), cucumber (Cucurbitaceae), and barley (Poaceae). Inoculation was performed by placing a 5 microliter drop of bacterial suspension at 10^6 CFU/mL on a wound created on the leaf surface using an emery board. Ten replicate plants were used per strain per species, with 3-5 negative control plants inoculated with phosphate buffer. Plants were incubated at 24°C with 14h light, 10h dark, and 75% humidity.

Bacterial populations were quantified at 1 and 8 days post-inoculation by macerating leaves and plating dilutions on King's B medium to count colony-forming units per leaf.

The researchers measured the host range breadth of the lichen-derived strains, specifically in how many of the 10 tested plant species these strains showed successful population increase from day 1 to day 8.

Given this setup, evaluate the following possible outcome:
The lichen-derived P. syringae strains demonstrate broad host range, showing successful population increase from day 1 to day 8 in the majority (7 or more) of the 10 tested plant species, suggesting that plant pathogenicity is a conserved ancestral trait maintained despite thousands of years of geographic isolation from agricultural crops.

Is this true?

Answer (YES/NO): YES